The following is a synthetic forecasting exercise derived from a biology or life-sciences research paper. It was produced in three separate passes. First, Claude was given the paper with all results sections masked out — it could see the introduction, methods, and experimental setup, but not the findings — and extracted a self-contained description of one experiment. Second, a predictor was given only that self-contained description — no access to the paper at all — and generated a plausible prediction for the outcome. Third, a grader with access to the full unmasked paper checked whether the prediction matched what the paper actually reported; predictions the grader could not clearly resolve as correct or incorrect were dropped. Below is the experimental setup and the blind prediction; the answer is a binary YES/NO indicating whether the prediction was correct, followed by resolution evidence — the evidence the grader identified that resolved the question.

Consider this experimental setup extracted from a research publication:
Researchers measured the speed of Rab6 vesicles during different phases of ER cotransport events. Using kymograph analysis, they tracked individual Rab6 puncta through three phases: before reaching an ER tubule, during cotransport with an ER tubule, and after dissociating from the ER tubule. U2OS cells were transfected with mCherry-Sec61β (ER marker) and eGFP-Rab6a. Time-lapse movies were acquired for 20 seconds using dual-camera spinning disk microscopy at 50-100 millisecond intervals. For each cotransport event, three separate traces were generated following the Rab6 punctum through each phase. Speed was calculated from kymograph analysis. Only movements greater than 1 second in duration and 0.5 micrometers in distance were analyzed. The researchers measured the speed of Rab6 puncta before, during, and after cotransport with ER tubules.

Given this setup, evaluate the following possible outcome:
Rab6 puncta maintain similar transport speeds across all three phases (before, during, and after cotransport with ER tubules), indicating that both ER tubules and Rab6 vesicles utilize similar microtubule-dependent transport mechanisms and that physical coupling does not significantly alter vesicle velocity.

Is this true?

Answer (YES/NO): NO